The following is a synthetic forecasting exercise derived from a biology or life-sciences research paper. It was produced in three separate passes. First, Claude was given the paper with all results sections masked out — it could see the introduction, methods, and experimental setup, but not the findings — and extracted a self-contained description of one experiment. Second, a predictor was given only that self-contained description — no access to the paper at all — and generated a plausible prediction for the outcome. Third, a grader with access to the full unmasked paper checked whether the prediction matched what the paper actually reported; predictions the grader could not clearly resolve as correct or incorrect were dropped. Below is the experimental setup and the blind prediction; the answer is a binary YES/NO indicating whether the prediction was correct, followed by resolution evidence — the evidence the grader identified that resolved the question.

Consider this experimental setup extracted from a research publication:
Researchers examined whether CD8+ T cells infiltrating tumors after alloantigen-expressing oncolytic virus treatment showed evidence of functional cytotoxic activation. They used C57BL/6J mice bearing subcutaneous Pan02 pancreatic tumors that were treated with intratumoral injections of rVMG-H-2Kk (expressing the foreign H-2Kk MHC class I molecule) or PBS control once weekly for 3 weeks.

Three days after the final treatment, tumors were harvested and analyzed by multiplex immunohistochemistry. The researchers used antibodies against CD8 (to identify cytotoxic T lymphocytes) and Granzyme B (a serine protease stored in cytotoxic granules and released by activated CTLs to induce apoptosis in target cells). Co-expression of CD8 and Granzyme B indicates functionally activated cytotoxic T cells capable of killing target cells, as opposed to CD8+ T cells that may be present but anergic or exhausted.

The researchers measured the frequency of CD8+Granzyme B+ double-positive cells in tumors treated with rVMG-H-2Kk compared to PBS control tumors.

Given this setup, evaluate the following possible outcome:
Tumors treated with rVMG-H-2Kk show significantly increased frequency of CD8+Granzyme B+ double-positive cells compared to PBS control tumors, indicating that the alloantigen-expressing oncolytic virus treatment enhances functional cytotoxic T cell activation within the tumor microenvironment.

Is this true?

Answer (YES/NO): YES